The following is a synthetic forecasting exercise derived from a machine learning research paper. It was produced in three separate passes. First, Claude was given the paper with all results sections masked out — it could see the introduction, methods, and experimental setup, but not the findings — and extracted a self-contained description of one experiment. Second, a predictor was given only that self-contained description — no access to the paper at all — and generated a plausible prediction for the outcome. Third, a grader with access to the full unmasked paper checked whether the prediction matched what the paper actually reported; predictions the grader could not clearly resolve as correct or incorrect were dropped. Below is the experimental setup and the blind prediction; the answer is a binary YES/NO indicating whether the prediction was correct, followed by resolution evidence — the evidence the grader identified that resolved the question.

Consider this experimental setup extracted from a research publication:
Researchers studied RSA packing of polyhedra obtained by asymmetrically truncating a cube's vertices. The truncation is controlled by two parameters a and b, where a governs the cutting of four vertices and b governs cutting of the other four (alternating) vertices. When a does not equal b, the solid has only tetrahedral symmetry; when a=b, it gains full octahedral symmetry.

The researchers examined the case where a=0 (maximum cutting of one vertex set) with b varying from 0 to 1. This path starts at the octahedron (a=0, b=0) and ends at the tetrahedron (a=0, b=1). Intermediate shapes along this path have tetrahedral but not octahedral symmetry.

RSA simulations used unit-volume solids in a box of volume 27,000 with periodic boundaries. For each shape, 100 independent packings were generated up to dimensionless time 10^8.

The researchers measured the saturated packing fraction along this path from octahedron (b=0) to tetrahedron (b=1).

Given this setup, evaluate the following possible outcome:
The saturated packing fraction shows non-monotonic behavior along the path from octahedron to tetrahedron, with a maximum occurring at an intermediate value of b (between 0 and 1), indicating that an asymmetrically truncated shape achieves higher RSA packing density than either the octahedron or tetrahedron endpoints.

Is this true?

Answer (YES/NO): YES